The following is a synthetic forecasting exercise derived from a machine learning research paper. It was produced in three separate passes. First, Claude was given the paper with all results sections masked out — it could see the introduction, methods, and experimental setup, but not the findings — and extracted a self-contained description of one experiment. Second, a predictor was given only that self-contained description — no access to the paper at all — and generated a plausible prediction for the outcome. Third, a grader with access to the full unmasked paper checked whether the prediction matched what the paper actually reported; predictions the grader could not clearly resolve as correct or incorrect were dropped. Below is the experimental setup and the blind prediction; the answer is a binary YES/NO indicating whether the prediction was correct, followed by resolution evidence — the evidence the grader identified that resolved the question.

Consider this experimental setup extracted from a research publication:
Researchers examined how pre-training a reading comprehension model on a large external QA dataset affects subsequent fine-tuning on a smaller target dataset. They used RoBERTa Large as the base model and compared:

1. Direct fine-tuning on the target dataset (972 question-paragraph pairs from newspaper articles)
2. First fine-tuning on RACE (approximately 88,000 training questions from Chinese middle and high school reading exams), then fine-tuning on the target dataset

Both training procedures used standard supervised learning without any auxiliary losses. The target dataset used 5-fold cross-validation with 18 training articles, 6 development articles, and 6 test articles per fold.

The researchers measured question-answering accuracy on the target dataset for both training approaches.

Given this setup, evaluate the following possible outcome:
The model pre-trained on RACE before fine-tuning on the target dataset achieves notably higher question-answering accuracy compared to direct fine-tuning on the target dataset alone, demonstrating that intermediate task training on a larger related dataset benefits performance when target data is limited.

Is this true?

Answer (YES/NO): YES